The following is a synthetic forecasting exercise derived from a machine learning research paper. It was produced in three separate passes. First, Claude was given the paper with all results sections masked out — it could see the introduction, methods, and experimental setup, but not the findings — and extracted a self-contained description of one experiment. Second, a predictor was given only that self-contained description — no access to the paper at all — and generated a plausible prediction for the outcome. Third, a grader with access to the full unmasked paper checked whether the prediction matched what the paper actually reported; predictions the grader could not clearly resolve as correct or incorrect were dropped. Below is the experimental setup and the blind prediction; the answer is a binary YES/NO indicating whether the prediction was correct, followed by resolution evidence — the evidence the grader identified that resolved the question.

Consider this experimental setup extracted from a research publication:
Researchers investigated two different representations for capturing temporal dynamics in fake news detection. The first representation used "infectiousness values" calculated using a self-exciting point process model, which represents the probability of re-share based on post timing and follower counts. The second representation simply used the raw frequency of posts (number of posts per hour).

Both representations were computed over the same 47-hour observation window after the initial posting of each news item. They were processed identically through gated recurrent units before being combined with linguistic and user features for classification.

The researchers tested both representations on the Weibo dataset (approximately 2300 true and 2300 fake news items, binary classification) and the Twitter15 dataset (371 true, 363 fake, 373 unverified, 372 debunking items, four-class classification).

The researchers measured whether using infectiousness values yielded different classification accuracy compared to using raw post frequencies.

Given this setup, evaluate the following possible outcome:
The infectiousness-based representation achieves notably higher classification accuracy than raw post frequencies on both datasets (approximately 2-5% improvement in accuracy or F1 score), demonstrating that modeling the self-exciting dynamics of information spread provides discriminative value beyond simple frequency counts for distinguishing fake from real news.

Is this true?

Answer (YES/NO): NO